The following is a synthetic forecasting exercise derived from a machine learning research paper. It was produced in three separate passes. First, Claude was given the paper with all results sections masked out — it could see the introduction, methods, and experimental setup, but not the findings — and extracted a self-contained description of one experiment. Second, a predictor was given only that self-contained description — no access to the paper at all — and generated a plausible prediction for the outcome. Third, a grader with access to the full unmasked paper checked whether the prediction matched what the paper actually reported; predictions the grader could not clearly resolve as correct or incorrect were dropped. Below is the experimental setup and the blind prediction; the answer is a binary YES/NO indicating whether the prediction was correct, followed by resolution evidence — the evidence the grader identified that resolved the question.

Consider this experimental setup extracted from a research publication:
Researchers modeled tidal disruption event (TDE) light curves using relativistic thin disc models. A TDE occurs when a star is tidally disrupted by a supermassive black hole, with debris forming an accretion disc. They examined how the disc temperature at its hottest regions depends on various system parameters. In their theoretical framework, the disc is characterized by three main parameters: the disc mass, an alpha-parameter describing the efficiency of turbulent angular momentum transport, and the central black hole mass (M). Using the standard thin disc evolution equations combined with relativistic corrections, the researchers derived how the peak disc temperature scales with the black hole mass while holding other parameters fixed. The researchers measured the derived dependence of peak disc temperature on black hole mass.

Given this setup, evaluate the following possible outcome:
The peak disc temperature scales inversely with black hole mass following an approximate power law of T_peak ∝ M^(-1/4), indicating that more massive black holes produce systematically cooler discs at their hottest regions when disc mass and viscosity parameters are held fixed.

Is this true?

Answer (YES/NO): NO